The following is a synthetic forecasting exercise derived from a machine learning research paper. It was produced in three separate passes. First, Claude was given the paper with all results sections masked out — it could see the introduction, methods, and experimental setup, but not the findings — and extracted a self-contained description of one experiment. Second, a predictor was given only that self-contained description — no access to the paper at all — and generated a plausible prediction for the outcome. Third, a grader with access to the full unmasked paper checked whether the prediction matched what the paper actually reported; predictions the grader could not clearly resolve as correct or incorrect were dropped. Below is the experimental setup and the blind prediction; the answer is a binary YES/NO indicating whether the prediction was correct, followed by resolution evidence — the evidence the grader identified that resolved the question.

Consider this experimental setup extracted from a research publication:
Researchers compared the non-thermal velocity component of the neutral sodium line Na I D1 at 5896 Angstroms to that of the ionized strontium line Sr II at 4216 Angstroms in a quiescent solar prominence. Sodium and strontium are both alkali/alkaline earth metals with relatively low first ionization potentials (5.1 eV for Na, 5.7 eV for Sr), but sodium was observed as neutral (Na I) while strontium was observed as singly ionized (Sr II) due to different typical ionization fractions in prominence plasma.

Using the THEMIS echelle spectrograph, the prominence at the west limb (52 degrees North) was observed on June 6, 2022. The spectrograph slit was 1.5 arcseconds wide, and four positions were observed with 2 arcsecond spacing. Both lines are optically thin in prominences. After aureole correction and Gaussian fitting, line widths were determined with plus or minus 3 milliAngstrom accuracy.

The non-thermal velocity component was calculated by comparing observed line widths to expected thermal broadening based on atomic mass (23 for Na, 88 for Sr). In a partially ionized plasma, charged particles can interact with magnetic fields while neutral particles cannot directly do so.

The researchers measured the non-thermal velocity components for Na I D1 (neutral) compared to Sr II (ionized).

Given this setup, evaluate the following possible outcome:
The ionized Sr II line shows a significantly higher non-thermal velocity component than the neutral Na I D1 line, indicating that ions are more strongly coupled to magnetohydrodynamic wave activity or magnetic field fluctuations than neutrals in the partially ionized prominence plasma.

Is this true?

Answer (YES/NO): NO